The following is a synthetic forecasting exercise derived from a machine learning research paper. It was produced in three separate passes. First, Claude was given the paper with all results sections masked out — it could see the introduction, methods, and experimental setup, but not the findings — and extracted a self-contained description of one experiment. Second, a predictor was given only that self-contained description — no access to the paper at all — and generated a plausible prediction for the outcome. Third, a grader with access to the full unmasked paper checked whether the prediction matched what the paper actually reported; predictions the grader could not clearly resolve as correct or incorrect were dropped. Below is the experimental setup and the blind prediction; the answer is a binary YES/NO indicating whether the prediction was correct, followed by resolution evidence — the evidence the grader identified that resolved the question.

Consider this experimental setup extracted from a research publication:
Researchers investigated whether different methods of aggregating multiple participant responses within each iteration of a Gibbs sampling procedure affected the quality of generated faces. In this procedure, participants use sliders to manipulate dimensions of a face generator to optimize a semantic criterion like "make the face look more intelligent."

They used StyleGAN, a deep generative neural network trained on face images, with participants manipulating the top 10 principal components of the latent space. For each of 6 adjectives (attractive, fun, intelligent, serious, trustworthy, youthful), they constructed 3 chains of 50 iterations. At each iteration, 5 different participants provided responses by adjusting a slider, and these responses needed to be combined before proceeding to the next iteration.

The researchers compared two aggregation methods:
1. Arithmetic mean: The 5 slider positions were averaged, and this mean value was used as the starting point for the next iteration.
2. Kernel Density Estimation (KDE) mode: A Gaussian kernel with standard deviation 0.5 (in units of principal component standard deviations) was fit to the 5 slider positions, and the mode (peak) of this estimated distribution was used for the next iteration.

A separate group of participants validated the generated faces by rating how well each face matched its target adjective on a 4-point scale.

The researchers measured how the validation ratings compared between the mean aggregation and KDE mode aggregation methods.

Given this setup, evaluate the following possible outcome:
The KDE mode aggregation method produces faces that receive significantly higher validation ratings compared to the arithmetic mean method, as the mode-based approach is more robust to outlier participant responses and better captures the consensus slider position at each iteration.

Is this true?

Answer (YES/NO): NO